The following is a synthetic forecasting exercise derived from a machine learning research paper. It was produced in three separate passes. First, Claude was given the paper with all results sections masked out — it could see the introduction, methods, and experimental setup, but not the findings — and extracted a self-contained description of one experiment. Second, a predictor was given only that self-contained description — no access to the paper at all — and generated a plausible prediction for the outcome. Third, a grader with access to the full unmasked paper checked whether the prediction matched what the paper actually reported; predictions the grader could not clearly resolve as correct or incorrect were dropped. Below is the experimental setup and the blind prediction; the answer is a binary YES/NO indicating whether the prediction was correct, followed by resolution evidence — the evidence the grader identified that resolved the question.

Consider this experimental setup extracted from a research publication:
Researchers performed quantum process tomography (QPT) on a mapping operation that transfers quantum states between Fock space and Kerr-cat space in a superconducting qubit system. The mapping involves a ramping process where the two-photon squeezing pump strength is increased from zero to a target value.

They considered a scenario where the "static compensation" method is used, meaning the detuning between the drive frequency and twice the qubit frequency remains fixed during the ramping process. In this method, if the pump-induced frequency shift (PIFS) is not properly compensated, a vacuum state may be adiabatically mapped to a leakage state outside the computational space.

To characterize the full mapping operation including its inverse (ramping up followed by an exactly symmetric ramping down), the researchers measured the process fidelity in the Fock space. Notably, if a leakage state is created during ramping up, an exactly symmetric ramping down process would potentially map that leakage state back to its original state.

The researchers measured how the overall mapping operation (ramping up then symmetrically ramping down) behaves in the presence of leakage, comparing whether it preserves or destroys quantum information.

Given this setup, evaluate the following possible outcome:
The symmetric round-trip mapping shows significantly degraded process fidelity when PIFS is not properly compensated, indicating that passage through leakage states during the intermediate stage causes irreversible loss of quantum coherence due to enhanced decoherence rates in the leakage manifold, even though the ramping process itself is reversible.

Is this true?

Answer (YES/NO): NO